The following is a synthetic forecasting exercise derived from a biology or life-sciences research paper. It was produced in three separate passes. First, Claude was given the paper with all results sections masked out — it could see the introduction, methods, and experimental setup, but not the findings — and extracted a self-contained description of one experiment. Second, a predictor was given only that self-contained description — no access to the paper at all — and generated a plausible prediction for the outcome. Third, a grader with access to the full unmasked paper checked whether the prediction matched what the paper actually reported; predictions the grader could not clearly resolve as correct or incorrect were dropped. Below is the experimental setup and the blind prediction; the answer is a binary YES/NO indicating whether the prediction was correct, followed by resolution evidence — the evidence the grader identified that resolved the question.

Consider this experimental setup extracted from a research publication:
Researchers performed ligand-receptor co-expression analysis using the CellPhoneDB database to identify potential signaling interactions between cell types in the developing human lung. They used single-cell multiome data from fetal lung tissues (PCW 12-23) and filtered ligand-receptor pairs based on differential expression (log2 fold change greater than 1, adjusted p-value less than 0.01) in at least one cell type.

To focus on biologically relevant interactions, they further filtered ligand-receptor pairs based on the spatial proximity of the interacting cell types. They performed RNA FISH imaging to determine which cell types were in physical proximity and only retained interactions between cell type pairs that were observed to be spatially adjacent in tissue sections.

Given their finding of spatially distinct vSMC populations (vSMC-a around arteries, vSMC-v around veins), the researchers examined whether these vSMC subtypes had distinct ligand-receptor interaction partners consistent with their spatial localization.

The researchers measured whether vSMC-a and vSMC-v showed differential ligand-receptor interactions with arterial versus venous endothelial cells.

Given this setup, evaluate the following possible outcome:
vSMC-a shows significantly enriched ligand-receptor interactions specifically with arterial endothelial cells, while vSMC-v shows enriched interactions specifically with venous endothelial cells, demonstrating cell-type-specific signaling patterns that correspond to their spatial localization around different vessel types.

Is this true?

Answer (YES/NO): NO